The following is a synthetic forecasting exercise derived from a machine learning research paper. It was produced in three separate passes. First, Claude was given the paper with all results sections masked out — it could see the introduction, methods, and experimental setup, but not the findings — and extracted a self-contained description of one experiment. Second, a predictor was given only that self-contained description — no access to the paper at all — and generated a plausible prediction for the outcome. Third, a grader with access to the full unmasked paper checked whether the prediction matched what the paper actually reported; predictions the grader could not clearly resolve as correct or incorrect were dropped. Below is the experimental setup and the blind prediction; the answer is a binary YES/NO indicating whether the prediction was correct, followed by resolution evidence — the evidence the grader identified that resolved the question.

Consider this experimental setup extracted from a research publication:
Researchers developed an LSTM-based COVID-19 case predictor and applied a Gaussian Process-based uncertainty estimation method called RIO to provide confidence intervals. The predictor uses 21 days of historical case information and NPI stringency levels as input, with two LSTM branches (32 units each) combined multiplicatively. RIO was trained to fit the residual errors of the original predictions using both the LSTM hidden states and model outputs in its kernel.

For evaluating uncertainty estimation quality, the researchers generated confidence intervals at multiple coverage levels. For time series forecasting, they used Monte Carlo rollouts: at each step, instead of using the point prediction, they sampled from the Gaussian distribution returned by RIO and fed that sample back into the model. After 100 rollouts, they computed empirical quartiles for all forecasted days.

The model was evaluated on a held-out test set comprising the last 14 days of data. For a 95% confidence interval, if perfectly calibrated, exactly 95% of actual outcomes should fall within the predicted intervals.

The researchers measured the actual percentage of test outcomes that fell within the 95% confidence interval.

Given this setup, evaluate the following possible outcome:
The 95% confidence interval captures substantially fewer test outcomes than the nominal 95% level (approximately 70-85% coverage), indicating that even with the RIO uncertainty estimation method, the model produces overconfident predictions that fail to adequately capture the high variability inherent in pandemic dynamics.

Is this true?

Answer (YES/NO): NO